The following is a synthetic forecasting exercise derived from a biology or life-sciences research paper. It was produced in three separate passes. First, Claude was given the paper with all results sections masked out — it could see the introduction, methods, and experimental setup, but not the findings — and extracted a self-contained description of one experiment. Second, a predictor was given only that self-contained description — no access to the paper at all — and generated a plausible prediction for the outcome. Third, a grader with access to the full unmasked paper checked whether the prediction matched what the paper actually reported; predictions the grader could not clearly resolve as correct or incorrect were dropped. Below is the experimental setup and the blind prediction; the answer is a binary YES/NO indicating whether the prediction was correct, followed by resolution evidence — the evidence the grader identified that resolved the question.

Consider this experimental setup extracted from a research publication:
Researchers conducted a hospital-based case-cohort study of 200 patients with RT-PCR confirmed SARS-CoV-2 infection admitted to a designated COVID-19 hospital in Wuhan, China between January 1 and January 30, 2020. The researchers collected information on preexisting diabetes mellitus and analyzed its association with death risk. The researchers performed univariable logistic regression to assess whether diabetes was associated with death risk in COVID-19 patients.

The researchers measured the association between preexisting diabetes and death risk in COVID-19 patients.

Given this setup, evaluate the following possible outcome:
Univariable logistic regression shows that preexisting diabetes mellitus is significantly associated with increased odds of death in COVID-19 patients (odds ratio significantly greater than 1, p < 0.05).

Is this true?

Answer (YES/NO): NO